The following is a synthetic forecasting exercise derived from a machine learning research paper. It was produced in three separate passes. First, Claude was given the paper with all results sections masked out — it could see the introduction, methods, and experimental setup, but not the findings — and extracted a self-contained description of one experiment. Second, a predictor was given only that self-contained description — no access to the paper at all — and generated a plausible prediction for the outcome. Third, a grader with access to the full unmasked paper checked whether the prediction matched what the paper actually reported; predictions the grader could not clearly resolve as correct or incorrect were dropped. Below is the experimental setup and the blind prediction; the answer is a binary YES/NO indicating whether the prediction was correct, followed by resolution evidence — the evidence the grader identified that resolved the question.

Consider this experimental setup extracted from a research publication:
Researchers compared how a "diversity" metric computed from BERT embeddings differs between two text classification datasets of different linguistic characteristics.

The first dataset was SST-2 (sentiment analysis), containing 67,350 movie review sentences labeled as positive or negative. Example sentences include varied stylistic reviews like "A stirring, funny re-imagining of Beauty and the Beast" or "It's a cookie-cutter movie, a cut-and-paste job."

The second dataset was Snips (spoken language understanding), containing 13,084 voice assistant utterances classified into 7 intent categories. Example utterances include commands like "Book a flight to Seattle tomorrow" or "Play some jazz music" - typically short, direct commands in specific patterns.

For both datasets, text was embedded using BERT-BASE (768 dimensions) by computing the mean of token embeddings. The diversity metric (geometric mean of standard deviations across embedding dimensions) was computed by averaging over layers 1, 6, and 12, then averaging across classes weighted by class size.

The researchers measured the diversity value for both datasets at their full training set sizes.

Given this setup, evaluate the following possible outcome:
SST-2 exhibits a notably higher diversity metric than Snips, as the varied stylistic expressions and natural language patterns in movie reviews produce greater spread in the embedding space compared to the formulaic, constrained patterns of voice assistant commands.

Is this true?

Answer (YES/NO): YES